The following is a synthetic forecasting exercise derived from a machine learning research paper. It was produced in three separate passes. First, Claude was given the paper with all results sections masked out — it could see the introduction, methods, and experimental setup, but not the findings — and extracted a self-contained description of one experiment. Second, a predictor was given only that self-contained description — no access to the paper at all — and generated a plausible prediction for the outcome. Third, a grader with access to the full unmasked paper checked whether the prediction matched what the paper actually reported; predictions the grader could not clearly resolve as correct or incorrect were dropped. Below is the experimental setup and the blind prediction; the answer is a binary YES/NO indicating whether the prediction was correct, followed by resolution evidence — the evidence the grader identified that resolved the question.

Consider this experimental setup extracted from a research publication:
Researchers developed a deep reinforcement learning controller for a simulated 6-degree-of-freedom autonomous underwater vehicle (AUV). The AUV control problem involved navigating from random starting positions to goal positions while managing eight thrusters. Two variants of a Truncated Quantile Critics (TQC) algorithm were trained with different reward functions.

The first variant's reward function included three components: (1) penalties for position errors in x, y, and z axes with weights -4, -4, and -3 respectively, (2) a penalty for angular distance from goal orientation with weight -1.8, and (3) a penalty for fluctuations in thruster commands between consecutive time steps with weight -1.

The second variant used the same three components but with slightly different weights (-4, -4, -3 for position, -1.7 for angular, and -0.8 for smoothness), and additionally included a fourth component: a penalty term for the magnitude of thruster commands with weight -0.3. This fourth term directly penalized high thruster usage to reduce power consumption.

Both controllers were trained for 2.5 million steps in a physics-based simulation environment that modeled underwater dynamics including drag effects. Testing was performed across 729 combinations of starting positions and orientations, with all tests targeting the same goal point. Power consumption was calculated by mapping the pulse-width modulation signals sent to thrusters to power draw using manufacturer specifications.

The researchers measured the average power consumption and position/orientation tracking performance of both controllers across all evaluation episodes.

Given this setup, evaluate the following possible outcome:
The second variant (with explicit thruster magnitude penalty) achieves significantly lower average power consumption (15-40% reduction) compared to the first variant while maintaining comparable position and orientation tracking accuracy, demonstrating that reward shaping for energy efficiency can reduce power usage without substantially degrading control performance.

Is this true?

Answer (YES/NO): NO